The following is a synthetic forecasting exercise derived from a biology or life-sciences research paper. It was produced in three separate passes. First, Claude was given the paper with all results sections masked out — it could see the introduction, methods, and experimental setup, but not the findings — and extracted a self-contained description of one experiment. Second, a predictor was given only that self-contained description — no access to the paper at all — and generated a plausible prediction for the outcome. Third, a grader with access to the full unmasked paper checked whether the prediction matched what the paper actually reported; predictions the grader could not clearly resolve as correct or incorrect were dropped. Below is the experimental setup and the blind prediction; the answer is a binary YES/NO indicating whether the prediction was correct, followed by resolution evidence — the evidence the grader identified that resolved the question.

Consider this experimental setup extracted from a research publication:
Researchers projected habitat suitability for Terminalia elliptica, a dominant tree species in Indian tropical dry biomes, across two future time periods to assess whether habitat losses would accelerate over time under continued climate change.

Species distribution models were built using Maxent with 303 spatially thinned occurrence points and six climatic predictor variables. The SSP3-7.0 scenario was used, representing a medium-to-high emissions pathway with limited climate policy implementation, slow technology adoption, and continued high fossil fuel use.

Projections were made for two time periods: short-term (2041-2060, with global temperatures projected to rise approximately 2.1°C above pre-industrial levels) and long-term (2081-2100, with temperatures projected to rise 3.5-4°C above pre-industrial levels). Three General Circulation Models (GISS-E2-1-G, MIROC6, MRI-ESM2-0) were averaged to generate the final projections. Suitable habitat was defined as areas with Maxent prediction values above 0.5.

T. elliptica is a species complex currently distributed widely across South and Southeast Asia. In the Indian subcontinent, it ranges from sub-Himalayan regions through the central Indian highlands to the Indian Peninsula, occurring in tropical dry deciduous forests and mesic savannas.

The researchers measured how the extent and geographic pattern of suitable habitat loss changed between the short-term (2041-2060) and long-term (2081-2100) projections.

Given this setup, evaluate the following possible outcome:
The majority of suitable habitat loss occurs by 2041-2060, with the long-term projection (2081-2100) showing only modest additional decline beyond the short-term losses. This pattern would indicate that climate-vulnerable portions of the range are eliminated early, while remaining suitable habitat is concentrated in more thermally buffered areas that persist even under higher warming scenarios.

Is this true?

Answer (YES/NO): YES